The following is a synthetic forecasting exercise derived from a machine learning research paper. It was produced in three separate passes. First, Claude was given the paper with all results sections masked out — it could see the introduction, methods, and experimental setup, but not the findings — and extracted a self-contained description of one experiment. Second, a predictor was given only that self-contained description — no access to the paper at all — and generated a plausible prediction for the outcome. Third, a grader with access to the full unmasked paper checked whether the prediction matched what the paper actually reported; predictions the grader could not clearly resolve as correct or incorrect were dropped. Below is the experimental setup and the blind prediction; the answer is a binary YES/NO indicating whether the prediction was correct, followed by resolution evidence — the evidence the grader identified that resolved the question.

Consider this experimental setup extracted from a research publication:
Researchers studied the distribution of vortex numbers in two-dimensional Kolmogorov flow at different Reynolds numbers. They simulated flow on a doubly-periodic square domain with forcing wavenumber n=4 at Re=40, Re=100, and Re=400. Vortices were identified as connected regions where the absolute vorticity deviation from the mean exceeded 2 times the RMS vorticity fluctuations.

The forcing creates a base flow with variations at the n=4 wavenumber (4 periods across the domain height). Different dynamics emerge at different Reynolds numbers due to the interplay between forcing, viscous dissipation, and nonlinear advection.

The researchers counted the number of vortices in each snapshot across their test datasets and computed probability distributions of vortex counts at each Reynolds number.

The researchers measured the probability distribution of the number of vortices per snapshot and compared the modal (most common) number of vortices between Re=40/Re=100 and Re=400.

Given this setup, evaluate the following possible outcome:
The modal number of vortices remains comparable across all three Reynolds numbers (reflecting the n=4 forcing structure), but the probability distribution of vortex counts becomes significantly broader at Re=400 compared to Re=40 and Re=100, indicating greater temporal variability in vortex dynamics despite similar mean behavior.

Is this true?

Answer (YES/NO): NO